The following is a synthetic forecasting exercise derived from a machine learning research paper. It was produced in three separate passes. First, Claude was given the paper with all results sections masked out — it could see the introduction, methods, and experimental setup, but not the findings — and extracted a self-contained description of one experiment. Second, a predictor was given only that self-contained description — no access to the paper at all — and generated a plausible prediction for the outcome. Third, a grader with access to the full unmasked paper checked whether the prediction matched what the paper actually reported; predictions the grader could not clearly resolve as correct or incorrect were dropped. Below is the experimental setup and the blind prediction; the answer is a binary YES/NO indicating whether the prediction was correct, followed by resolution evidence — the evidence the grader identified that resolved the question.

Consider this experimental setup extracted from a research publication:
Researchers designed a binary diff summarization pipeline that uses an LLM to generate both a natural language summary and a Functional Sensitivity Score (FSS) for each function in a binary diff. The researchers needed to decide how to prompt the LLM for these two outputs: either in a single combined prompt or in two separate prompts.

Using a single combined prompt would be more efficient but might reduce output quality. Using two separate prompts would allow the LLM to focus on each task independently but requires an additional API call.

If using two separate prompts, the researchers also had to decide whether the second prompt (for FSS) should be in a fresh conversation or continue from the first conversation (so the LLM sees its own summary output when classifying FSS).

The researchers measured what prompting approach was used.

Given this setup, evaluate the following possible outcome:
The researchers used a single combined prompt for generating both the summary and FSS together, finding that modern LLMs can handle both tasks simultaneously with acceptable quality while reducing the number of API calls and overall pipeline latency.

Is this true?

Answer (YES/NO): NO